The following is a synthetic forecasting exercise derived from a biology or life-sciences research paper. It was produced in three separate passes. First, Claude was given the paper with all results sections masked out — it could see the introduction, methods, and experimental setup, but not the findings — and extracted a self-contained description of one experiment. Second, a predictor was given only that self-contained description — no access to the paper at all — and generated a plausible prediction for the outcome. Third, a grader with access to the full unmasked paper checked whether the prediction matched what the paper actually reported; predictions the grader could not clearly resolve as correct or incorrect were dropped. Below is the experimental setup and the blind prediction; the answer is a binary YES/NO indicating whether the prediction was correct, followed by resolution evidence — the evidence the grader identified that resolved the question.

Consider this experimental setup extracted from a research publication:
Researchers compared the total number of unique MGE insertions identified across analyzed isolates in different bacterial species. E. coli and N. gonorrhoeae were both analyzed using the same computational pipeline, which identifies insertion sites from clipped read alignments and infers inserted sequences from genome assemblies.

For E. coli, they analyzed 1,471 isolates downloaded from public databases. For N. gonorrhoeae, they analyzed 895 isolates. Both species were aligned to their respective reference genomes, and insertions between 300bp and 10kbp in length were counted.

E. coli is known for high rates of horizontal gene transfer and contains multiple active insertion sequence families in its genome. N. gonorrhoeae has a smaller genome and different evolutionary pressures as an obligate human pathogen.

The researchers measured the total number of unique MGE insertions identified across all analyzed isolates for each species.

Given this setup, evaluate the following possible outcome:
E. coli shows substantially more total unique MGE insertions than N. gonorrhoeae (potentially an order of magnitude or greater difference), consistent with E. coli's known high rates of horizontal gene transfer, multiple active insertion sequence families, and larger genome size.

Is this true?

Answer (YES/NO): YES